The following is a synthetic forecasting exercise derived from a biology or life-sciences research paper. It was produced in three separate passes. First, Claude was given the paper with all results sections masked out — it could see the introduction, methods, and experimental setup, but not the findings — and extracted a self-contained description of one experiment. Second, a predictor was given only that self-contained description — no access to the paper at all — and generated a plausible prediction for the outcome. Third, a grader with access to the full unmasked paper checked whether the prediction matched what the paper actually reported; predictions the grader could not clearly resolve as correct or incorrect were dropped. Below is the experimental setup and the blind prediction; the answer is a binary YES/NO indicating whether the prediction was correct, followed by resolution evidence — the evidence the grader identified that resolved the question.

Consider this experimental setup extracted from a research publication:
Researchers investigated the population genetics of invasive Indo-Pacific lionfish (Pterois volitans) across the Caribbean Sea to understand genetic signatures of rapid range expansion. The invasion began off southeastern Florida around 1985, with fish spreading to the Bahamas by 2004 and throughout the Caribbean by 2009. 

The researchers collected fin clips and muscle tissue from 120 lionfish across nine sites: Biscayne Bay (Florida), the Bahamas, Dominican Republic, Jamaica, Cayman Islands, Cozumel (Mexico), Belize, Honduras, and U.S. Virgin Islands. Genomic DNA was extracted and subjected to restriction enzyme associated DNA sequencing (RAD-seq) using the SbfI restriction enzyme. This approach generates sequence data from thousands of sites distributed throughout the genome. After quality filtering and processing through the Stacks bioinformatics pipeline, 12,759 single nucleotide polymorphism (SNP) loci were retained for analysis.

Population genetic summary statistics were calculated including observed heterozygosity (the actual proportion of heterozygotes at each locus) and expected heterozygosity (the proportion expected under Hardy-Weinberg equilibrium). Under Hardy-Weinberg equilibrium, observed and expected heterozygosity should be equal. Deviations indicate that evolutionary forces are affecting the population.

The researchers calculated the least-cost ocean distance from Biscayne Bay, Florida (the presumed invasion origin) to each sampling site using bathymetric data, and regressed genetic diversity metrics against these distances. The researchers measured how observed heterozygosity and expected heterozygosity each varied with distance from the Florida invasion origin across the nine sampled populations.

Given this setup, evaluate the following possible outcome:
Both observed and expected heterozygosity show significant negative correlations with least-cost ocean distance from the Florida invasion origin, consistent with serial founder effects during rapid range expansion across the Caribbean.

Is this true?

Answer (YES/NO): NO